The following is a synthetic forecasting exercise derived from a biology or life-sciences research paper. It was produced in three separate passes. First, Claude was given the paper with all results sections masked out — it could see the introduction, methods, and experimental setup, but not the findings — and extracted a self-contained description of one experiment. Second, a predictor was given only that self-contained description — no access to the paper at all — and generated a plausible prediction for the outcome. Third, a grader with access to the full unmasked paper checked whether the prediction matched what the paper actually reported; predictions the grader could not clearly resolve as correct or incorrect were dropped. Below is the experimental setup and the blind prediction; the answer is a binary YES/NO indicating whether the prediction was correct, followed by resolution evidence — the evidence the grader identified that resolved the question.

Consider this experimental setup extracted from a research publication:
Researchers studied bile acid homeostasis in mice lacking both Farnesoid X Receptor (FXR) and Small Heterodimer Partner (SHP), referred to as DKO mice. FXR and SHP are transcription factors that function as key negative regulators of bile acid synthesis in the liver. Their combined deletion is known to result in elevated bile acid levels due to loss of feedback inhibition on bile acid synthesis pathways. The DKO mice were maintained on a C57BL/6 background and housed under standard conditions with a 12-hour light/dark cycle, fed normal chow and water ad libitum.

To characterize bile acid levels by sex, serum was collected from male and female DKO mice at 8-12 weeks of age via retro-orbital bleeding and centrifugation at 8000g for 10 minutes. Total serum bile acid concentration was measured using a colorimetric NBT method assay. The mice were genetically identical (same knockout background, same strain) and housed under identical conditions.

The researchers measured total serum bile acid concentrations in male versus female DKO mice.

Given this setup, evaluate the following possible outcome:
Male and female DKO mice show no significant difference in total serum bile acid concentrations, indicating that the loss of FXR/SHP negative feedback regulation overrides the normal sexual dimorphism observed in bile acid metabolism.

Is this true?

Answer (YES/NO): NO